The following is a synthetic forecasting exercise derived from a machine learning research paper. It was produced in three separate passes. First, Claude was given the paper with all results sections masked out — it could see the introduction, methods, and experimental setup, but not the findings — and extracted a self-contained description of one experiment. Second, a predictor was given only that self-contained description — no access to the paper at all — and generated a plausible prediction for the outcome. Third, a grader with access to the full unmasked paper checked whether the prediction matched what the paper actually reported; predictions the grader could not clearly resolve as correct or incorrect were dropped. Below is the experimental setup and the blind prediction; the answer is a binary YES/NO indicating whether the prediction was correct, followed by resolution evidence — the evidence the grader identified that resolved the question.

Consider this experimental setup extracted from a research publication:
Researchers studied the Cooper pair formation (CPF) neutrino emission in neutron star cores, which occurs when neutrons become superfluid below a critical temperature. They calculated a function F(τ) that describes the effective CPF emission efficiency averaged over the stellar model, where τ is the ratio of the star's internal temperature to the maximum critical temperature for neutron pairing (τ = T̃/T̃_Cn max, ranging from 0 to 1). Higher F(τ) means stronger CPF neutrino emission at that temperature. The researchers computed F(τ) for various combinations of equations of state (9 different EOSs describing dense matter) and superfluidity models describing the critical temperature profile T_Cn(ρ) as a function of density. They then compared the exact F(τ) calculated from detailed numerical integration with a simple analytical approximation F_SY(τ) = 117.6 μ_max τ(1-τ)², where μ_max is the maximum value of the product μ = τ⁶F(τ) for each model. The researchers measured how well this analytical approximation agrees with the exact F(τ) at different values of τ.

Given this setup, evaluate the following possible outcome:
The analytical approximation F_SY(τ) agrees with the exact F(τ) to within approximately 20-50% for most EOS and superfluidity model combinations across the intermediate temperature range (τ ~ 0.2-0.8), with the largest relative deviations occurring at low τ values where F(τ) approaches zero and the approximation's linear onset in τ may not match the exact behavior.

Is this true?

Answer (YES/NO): NO